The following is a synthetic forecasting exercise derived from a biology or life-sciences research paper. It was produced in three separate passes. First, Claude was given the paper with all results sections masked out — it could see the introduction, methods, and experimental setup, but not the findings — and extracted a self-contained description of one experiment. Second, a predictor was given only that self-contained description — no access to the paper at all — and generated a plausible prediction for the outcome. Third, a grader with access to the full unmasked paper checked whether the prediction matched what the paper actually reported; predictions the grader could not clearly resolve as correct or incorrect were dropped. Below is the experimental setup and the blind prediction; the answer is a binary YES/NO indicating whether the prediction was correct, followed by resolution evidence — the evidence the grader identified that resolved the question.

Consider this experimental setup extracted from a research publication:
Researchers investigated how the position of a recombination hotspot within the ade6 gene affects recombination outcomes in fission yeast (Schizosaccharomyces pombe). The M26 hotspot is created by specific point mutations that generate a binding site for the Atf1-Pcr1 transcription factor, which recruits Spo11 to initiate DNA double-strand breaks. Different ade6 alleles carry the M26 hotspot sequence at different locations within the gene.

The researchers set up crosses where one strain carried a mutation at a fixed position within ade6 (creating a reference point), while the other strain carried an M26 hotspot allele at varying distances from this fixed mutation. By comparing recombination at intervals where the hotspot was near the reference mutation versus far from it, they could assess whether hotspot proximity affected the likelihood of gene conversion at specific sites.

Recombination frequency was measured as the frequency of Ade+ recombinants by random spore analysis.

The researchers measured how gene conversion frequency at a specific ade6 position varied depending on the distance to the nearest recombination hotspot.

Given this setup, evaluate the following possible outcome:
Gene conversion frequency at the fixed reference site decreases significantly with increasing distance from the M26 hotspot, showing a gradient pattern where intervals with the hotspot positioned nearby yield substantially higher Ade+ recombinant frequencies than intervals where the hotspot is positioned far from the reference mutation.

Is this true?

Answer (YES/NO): NO